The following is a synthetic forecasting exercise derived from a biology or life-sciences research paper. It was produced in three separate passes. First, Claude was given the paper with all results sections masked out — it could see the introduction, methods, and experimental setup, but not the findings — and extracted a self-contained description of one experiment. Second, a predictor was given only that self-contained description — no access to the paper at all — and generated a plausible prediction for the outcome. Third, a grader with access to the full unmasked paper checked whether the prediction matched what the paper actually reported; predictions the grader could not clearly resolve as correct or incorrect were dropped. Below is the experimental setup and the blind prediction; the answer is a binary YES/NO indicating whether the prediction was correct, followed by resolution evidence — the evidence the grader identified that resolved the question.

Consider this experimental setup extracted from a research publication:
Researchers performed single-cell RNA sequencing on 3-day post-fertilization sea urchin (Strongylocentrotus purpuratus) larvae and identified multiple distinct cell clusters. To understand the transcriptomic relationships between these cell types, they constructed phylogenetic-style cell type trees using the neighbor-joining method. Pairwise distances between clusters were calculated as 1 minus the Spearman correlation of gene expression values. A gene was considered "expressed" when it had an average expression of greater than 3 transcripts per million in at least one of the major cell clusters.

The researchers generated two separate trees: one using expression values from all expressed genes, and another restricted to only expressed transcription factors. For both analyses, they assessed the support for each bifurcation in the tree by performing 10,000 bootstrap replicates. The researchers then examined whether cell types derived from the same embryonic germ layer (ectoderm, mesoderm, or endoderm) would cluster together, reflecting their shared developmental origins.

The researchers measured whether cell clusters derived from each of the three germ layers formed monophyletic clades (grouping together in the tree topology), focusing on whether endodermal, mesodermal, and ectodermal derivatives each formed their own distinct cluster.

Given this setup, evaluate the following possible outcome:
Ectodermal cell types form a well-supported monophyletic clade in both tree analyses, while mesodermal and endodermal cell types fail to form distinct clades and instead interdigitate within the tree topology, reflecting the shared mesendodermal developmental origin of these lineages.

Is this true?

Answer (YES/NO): NO